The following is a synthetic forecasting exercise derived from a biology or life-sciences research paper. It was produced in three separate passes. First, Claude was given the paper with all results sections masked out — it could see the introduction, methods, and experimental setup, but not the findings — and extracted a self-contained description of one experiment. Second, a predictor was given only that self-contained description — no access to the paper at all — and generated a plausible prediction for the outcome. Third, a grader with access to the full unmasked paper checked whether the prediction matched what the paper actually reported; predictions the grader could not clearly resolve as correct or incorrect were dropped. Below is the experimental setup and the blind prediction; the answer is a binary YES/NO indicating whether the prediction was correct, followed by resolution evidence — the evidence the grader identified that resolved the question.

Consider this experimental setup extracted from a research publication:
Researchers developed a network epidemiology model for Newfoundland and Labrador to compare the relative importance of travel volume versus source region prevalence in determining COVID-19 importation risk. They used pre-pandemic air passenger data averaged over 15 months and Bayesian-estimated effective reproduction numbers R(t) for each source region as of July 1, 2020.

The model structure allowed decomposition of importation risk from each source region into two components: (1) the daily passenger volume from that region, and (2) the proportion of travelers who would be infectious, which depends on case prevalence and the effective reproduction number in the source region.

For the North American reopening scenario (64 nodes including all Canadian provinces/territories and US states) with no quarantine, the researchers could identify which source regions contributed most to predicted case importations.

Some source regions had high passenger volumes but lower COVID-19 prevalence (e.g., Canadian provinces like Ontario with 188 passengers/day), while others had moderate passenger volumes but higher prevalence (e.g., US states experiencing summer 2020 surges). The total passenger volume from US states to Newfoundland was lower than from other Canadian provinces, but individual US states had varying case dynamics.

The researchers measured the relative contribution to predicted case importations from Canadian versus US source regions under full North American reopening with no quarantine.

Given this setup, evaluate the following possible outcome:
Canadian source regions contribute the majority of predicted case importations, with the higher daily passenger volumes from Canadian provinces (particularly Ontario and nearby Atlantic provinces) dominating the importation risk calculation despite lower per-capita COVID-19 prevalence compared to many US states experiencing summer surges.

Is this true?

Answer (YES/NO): NO